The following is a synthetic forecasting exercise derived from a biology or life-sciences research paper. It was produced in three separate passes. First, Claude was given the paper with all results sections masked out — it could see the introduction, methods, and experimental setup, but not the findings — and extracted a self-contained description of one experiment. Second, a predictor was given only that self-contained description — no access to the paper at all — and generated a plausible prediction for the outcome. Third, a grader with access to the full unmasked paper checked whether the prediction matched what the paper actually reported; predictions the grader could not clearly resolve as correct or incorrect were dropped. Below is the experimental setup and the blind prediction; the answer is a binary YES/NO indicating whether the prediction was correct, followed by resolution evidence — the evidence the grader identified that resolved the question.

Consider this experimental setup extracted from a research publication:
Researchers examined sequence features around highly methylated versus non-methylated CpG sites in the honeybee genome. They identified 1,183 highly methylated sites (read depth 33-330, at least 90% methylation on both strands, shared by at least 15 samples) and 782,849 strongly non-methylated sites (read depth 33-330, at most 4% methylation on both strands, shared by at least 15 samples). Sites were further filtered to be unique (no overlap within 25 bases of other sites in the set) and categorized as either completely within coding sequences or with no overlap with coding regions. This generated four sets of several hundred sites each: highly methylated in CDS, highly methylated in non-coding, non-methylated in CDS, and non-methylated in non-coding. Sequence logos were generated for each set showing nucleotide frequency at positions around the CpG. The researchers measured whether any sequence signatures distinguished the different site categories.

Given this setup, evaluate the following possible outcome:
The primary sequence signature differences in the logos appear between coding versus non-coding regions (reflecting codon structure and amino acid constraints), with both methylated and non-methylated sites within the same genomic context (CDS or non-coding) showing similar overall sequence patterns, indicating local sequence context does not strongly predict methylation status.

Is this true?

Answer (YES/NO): NO